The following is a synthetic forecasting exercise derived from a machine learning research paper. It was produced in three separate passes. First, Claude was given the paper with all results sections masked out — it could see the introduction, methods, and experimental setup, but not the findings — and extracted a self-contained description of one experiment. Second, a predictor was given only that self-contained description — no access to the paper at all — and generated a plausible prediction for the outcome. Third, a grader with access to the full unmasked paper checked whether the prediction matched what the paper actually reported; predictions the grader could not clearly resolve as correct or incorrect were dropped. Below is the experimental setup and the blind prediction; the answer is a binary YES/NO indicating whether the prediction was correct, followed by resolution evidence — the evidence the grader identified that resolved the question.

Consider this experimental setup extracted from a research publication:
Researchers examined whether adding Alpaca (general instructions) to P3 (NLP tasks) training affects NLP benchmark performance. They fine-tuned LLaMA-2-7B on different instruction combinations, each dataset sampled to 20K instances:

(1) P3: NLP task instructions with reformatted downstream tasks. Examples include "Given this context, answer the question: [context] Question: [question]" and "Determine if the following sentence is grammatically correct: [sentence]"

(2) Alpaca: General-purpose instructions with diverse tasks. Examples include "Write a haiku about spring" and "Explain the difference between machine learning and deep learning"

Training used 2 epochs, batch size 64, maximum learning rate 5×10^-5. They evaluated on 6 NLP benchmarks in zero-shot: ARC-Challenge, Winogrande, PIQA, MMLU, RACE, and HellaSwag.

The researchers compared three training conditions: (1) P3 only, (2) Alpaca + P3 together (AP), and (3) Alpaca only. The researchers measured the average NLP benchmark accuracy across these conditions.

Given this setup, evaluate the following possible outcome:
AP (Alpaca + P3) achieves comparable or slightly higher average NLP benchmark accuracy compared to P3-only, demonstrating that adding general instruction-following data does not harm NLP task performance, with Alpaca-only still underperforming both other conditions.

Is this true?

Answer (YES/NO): NO